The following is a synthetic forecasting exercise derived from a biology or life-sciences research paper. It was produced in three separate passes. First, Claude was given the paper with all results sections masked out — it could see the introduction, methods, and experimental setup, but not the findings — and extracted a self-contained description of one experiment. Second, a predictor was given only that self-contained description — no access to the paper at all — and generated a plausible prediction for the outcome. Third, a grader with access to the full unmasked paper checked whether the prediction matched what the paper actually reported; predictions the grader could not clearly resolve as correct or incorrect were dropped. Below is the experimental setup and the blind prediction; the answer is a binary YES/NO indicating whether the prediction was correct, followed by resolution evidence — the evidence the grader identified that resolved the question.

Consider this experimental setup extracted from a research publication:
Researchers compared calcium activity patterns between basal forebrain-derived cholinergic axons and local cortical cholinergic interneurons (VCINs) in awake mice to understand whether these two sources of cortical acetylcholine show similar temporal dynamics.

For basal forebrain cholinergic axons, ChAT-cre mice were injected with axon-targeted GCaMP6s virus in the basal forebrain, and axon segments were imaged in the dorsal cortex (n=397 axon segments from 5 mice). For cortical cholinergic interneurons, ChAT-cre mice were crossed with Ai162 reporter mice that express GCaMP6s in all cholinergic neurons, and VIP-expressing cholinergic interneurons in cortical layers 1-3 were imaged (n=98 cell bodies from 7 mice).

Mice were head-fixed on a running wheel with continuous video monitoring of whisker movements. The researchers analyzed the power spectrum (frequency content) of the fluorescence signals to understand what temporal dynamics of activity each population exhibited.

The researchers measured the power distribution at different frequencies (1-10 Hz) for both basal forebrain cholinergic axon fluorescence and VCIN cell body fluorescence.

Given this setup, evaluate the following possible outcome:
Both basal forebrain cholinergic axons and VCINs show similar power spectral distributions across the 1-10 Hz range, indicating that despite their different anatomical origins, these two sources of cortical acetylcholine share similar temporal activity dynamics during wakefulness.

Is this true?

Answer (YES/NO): NO